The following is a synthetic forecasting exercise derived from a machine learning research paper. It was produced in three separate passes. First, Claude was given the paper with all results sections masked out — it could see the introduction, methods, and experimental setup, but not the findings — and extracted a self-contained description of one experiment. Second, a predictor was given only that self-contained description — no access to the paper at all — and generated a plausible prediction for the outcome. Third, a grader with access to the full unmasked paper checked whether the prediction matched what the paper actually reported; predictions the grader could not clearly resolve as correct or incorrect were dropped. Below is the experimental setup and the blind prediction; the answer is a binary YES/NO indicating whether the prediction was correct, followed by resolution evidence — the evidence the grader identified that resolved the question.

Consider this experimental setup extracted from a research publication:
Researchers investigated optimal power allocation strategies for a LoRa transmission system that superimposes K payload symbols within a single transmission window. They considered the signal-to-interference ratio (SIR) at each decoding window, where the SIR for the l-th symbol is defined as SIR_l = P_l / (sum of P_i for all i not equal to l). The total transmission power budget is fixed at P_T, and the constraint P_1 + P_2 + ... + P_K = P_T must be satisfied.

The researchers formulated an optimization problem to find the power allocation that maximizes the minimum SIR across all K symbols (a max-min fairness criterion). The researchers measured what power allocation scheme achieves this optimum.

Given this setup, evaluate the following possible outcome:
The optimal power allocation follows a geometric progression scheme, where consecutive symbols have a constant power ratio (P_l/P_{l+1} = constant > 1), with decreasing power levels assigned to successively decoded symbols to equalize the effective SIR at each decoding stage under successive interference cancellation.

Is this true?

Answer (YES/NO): NO